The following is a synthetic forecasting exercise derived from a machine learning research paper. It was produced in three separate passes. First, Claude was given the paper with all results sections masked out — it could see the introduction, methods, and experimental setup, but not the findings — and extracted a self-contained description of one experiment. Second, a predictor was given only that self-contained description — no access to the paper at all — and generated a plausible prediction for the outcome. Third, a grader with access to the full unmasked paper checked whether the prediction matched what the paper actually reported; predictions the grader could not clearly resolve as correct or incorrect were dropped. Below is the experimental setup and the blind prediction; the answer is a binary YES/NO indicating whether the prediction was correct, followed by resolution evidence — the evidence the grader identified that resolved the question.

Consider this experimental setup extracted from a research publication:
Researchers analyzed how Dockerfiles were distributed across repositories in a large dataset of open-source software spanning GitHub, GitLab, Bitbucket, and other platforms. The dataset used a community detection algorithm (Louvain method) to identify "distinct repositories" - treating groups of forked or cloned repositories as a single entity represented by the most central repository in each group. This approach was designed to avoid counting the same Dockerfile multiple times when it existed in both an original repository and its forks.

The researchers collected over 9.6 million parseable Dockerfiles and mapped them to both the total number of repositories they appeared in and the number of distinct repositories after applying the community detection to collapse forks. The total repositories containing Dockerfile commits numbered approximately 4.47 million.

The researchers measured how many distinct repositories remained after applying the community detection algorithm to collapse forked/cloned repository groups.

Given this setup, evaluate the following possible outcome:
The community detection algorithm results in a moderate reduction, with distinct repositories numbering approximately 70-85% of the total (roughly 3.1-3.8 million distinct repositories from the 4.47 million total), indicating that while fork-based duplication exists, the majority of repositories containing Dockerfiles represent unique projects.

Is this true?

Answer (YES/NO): NO